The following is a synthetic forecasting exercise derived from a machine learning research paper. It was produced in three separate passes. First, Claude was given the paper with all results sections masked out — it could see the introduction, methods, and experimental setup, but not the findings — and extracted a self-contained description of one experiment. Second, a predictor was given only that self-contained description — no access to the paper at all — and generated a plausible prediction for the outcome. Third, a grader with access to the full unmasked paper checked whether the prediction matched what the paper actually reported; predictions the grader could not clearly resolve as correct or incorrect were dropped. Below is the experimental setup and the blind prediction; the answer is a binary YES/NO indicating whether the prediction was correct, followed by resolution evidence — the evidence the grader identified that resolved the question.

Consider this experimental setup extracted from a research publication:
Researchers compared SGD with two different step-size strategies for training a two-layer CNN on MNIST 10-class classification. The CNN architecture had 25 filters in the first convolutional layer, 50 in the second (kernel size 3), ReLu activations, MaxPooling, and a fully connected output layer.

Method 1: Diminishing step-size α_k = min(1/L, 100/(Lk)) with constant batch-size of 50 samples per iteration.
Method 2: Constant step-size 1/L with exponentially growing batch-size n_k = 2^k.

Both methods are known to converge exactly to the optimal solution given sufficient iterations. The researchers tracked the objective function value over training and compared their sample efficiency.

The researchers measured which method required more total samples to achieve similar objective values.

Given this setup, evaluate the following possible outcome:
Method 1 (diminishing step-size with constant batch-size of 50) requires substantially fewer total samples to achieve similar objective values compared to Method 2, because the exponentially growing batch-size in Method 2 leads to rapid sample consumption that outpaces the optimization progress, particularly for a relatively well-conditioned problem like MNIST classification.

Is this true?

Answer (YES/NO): YES